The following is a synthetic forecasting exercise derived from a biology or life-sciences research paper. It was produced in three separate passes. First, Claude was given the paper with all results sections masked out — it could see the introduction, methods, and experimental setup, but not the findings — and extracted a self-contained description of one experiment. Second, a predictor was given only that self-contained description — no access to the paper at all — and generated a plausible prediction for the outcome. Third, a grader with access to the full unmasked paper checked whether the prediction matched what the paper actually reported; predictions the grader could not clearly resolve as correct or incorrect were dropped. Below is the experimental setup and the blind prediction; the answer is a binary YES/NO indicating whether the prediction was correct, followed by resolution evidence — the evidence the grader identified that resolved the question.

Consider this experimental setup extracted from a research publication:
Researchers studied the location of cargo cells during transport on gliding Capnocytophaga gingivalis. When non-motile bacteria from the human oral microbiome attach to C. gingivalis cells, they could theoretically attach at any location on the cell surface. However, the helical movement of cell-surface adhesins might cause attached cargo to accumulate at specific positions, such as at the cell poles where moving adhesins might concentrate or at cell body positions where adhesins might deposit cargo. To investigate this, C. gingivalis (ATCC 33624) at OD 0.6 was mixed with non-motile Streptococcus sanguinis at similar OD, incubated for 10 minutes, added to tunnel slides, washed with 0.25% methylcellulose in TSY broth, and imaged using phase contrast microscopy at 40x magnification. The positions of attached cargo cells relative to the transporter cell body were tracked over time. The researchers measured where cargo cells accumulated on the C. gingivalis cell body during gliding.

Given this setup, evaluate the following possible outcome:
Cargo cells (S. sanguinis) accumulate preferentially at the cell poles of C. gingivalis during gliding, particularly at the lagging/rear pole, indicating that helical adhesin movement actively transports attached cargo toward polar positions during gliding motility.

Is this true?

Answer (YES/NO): NO